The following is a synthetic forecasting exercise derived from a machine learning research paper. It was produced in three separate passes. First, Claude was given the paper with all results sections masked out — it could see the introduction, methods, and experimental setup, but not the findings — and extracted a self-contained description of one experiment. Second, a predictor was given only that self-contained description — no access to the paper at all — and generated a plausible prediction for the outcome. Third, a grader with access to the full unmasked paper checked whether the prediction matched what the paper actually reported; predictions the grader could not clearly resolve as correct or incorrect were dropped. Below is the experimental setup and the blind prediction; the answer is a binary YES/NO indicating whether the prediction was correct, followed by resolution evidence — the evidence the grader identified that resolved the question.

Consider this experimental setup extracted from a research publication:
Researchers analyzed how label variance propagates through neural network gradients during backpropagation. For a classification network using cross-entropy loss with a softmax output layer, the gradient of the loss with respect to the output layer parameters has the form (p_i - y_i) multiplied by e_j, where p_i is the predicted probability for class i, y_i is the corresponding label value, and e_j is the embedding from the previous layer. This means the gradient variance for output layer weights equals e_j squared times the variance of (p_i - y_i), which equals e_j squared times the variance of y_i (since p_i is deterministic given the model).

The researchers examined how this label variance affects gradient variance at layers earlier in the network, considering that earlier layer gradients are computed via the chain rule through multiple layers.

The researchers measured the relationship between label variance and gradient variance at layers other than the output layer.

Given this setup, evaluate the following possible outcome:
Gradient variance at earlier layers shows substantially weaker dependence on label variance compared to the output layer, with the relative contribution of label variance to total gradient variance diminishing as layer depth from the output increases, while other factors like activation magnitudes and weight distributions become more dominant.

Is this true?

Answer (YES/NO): NO